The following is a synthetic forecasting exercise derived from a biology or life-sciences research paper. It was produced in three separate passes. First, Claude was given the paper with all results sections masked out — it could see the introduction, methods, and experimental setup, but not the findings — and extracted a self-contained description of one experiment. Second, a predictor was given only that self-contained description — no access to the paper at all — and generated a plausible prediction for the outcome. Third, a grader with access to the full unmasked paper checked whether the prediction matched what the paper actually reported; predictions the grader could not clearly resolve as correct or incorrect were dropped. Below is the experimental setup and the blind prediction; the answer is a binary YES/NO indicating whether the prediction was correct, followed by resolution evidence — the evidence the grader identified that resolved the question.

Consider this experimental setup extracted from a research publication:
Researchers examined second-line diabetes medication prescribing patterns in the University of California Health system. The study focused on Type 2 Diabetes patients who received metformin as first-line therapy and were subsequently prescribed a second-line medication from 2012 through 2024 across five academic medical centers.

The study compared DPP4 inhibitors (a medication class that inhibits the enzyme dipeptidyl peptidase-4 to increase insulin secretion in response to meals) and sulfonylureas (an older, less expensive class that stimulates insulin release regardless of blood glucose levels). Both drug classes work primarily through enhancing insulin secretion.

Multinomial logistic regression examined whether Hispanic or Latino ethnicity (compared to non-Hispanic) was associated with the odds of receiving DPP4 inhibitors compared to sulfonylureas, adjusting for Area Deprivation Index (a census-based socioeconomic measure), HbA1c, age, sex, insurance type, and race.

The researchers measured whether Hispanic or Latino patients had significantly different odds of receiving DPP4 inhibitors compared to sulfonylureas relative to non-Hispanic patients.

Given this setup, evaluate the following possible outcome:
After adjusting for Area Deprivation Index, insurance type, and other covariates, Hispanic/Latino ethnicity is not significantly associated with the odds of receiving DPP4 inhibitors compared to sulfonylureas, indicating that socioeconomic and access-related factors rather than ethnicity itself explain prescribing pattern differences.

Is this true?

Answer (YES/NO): NO